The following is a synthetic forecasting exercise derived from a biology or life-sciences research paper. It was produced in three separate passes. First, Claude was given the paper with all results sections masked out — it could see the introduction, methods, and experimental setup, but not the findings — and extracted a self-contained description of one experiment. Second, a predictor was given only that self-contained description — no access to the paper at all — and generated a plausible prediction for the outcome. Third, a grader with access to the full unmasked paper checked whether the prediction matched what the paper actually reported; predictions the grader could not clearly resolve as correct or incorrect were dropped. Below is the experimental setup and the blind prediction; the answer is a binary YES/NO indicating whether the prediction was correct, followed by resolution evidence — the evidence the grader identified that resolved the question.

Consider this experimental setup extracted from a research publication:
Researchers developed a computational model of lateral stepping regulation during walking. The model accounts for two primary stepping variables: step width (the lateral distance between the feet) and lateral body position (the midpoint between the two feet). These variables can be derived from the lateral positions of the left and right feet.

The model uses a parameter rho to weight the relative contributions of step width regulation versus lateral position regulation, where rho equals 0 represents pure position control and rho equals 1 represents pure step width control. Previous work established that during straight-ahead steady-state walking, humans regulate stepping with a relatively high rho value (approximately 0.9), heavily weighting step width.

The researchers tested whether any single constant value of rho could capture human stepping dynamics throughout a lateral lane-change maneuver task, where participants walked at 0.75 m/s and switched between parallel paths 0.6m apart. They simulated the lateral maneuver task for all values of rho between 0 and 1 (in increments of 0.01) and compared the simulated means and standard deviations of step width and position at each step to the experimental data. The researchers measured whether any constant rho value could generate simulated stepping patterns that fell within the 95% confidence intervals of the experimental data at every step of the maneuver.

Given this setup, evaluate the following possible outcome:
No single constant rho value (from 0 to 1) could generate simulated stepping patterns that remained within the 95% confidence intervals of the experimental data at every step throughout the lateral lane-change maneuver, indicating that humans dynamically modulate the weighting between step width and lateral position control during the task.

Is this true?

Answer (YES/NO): YES